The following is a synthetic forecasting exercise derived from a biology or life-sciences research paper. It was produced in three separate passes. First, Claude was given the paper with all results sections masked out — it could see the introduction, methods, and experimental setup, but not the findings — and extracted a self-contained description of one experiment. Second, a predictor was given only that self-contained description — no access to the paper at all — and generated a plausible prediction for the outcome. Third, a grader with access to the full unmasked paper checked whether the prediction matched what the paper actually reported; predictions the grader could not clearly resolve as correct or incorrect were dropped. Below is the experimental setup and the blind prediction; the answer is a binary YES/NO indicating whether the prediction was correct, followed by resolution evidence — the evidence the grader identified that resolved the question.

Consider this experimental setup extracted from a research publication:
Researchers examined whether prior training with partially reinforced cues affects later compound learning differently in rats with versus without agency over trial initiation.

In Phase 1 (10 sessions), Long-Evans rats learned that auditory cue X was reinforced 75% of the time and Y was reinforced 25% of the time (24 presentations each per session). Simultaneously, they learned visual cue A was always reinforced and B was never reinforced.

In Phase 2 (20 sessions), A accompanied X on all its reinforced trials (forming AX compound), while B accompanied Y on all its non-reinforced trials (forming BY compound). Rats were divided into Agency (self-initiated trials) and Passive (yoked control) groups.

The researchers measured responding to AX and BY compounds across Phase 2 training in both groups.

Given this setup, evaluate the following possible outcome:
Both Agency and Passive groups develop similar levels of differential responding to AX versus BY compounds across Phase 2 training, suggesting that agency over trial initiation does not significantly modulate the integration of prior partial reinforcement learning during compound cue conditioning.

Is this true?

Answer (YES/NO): NO